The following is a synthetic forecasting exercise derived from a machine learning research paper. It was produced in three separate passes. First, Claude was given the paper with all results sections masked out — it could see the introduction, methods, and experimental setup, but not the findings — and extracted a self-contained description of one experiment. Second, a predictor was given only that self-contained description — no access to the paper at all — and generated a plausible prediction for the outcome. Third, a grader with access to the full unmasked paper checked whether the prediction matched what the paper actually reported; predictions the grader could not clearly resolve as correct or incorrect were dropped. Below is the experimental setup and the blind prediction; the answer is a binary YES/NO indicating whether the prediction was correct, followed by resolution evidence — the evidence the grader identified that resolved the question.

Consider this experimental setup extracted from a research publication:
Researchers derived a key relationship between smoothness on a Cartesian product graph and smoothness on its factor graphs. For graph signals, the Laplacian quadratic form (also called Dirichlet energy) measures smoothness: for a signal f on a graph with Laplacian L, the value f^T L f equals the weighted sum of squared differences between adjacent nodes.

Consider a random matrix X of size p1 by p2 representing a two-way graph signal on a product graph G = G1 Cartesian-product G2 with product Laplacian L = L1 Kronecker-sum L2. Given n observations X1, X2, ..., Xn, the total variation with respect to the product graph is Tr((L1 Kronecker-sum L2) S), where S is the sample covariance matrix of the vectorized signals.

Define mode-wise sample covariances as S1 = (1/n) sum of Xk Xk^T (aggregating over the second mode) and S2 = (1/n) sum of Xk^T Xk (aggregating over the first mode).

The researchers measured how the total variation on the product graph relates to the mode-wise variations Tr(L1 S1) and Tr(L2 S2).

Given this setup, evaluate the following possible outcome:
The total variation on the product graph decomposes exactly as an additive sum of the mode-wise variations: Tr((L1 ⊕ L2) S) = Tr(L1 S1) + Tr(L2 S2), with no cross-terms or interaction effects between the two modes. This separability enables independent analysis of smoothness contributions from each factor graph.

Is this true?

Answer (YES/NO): YES